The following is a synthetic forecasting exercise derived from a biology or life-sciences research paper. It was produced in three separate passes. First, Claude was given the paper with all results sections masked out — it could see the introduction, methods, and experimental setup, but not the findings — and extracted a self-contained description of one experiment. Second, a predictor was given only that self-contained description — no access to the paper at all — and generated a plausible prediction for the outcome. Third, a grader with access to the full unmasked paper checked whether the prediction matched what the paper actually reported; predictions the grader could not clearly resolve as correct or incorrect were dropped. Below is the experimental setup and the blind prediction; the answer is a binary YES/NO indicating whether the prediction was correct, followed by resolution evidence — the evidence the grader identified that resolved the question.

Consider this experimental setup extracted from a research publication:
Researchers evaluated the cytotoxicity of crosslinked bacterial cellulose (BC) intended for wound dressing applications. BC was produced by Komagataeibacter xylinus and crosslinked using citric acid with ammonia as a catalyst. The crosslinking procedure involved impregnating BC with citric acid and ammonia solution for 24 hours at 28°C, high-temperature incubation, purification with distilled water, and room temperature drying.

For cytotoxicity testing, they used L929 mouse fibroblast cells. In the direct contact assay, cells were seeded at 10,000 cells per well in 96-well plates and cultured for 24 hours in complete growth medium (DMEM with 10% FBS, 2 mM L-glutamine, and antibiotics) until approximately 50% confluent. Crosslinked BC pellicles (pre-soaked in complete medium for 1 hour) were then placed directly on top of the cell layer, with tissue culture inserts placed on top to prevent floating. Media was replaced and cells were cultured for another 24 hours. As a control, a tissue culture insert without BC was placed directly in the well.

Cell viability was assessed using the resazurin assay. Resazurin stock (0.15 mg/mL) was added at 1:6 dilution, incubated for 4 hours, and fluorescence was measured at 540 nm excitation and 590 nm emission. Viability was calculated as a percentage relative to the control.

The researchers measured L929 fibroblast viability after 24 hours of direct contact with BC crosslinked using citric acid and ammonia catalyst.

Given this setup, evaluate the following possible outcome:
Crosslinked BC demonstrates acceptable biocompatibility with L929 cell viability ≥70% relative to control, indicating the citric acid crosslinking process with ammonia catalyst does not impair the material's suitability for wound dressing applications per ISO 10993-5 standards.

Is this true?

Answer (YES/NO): NO